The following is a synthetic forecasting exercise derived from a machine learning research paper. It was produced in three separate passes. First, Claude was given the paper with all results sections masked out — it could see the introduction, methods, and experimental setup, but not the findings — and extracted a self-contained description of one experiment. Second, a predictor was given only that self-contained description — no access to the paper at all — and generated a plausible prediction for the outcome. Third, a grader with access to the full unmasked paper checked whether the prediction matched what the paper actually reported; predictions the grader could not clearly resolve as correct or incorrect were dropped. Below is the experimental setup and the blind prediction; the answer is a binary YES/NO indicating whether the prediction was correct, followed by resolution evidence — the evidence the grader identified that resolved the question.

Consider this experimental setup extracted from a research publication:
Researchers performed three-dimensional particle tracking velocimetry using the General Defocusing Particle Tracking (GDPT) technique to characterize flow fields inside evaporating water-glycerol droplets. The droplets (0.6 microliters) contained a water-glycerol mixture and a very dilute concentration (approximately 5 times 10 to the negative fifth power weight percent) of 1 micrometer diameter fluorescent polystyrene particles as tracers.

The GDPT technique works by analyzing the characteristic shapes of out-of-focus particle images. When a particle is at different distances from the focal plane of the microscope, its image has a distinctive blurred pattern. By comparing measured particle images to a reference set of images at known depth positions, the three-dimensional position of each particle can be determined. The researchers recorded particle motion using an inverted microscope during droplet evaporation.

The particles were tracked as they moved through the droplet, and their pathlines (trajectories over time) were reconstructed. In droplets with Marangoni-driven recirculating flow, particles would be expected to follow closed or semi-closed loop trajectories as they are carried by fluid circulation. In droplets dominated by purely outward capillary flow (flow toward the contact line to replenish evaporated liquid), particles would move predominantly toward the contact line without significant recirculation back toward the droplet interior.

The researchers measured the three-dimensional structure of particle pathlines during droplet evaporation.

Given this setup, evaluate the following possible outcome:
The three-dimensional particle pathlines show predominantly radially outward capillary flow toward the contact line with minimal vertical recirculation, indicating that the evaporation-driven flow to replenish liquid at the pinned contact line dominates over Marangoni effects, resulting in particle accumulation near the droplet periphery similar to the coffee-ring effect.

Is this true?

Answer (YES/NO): NO